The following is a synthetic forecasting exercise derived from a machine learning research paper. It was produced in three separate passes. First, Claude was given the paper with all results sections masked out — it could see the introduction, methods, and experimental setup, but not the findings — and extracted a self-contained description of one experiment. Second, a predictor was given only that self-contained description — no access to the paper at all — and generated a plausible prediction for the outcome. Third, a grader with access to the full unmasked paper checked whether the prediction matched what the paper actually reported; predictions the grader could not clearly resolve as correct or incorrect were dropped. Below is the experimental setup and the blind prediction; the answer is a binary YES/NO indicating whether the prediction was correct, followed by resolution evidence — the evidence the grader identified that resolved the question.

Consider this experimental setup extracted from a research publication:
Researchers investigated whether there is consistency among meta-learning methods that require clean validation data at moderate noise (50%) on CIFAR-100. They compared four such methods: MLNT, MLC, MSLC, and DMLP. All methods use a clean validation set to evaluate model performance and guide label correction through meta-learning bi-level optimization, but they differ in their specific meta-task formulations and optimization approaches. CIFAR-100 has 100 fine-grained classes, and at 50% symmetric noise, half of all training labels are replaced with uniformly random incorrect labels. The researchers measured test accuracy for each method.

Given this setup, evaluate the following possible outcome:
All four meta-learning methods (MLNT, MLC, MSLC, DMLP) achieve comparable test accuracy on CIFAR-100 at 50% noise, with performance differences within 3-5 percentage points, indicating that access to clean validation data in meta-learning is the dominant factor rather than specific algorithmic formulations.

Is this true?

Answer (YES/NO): NO